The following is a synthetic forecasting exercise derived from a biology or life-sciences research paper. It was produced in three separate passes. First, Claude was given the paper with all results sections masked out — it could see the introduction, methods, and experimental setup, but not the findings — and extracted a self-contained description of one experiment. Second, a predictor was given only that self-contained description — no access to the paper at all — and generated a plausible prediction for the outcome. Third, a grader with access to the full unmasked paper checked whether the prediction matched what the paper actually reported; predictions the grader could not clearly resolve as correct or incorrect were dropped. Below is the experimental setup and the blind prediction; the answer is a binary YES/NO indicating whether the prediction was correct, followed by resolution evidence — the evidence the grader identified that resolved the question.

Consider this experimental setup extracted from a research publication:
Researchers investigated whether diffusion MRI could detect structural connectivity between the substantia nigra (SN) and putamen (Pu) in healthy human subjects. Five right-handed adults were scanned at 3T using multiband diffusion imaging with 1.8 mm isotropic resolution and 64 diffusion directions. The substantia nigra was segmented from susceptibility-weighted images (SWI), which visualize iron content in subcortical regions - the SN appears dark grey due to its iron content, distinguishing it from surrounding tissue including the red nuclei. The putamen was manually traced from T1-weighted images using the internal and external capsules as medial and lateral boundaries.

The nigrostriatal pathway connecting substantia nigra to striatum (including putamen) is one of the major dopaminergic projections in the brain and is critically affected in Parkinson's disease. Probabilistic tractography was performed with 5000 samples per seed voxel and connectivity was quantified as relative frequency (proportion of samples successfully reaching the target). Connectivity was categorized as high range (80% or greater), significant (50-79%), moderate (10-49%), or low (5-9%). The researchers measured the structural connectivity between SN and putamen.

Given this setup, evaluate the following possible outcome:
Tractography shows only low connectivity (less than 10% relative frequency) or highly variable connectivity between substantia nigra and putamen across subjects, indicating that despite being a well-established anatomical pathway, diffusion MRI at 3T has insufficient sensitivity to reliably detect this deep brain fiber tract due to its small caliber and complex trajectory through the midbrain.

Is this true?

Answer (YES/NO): NO